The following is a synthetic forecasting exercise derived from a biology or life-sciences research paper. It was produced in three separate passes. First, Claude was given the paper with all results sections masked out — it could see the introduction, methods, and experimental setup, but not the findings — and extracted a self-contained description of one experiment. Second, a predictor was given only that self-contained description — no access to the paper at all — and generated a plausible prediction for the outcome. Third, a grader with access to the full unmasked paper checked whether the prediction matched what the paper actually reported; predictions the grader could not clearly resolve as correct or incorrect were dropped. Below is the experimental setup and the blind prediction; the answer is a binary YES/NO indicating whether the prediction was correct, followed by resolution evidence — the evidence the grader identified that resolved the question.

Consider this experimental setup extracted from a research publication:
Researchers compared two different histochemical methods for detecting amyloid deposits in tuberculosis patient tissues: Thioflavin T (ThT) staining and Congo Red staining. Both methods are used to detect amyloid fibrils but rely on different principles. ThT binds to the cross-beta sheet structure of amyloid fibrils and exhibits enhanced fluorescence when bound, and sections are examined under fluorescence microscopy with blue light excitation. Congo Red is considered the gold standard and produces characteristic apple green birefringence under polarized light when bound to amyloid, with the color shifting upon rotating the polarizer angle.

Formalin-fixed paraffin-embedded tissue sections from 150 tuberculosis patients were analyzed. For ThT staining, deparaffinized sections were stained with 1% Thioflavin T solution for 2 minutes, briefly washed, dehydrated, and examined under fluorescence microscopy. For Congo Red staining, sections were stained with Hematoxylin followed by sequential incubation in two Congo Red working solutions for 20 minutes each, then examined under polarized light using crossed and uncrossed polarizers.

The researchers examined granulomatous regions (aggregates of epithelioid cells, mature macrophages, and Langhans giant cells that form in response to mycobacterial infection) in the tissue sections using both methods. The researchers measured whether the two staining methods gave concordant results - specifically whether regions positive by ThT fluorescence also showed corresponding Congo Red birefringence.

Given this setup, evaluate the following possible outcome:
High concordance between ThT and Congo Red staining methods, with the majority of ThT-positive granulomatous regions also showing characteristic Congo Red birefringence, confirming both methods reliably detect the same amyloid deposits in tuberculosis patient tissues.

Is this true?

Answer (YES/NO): YES